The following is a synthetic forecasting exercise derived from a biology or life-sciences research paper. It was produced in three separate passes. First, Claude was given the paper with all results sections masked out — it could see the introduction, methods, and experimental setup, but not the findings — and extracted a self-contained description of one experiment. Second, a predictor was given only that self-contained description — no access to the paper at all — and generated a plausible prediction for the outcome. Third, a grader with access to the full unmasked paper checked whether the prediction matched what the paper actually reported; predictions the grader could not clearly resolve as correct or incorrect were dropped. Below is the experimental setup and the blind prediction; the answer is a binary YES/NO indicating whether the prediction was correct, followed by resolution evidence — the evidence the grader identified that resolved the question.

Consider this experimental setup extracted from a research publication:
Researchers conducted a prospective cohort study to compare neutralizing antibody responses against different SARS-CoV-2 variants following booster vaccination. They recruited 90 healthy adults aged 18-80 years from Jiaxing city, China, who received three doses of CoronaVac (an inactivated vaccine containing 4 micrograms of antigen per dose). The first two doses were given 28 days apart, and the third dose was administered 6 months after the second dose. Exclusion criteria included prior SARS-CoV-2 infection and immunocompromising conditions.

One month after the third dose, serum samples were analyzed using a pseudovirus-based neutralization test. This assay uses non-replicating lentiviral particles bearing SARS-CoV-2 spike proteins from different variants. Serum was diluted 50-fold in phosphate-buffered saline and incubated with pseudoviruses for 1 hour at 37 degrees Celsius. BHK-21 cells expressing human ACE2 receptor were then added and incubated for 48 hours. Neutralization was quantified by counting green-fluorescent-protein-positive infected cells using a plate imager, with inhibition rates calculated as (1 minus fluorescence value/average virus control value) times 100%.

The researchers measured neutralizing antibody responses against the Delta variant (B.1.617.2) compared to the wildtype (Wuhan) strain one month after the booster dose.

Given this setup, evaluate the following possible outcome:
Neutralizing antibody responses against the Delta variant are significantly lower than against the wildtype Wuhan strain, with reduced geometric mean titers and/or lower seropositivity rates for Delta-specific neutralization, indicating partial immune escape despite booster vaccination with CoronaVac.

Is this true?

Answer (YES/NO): YES